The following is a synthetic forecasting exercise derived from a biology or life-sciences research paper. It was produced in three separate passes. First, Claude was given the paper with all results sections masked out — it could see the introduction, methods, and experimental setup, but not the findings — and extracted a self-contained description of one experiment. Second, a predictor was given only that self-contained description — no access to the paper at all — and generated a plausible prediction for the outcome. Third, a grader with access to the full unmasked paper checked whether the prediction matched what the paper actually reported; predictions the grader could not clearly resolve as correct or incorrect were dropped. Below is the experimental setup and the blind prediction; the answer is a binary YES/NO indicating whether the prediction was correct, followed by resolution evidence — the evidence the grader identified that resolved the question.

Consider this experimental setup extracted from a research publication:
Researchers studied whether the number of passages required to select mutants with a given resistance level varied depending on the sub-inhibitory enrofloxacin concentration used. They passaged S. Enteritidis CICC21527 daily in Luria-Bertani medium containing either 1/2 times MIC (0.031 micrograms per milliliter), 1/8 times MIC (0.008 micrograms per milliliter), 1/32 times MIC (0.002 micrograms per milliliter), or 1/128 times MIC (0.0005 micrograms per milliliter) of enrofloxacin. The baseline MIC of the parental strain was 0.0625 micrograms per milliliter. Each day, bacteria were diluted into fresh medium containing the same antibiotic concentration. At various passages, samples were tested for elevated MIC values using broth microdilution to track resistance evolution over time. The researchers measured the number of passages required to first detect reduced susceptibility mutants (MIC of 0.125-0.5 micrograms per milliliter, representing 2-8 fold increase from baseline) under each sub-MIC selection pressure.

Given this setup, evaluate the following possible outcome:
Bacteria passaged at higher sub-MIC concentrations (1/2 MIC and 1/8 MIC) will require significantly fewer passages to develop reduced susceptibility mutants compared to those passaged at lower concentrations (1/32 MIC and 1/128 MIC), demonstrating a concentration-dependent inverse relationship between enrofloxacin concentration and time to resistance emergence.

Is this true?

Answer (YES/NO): YES